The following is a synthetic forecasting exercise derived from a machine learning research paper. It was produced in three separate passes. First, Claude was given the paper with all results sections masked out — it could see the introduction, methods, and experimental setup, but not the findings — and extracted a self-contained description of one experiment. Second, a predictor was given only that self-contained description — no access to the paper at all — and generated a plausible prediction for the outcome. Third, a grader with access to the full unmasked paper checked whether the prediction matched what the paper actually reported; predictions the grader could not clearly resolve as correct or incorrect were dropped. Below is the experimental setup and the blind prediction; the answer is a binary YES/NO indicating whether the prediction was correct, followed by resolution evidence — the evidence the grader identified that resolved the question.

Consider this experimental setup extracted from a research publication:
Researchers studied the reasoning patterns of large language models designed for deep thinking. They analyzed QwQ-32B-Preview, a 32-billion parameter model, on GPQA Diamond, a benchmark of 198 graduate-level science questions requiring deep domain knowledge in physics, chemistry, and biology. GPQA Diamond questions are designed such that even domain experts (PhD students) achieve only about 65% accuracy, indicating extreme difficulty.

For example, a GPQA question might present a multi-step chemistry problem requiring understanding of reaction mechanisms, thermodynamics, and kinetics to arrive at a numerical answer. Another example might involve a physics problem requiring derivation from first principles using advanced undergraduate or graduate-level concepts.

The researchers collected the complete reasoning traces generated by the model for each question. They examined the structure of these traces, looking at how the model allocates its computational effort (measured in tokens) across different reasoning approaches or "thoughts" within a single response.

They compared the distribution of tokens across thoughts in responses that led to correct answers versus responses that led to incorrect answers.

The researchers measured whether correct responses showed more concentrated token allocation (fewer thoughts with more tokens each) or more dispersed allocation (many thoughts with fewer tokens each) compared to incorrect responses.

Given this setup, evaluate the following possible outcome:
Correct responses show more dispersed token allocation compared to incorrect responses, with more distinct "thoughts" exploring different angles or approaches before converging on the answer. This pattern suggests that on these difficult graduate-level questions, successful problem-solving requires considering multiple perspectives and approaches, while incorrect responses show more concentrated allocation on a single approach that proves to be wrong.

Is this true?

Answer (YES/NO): NO